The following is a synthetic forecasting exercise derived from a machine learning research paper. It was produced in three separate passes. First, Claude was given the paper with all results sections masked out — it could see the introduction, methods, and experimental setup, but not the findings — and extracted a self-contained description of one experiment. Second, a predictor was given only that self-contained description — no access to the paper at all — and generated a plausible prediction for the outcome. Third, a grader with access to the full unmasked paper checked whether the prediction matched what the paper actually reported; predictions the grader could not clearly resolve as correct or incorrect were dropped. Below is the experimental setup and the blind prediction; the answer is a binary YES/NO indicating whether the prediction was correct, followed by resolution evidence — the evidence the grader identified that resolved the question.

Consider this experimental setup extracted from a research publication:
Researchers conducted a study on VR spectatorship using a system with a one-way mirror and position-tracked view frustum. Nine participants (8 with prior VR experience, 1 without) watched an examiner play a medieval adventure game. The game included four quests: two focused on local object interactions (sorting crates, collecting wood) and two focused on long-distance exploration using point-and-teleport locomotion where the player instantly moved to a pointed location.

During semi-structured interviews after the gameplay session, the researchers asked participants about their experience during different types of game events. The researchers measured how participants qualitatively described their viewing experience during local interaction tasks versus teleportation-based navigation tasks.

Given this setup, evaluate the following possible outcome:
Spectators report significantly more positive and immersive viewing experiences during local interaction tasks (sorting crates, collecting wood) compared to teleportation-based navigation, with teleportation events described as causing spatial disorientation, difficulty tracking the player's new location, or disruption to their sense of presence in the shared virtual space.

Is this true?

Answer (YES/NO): YES